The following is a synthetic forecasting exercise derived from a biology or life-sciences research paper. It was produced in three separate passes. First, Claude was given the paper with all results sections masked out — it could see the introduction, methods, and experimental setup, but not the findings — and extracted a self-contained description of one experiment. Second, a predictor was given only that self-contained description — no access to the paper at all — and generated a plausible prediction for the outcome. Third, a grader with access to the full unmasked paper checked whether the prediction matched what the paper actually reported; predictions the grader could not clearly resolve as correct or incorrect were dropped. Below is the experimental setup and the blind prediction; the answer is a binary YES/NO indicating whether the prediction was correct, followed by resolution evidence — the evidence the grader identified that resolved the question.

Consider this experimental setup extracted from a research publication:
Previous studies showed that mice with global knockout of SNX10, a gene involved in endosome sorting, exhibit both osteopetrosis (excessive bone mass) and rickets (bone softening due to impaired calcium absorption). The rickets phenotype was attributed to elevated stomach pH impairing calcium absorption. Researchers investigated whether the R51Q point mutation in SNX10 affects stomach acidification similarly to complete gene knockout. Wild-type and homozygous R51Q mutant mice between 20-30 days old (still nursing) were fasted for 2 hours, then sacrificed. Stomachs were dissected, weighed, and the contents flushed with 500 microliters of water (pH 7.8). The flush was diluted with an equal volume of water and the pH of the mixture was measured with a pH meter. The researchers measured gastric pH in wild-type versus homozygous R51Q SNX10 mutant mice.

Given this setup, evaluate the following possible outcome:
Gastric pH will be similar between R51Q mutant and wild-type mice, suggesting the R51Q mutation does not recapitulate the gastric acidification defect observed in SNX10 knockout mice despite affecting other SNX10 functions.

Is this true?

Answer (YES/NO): YES